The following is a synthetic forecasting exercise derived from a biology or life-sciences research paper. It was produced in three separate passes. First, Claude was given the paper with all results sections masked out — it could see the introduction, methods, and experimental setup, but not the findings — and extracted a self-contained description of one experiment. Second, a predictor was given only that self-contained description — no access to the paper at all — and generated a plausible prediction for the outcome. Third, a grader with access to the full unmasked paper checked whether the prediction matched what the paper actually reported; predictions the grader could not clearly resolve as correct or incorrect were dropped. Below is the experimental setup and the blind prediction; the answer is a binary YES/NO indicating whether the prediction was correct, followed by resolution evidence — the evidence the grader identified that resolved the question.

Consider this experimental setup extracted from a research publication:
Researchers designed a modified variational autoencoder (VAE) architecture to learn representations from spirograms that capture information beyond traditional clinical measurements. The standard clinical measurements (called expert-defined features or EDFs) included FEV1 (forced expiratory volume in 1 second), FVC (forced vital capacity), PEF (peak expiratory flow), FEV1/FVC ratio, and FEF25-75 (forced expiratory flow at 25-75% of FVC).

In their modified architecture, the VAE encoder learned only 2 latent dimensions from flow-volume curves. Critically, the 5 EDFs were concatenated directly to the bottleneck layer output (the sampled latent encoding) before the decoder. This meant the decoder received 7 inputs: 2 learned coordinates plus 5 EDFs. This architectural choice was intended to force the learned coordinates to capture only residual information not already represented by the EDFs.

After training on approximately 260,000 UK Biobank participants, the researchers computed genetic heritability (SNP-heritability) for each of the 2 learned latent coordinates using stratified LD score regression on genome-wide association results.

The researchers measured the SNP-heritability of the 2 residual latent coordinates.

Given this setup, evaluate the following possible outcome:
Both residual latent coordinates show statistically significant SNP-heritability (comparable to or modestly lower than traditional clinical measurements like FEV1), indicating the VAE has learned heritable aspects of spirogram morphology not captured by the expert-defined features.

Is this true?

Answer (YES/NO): YES